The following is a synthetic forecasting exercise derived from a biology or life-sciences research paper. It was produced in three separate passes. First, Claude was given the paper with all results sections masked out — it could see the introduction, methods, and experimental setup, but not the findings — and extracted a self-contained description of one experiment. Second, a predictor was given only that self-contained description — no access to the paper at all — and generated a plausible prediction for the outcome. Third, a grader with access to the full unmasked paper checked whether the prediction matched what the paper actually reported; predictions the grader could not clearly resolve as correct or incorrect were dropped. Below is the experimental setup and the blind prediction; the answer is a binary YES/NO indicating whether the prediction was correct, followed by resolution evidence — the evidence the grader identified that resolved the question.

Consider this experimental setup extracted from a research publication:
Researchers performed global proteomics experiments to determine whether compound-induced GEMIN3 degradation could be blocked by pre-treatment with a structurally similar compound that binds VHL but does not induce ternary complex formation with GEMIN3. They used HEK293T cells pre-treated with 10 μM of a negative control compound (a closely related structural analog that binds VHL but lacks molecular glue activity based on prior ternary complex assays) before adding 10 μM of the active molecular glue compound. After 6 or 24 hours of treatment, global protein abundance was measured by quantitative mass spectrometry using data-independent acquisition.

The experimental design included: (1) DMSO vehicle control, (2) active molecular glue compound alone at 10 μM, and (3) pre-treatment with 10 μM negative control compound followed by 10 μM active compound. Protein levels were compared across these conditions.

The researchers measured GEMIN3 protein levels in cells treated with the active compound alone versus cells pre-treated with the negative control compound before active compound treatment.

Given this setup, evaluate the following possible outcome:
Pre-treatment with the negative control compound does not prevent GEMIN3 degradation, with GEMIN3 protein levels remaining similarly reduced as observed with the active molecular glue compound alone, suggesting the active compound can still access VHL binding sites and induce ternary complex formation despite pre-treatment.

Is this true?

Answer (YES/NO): NO